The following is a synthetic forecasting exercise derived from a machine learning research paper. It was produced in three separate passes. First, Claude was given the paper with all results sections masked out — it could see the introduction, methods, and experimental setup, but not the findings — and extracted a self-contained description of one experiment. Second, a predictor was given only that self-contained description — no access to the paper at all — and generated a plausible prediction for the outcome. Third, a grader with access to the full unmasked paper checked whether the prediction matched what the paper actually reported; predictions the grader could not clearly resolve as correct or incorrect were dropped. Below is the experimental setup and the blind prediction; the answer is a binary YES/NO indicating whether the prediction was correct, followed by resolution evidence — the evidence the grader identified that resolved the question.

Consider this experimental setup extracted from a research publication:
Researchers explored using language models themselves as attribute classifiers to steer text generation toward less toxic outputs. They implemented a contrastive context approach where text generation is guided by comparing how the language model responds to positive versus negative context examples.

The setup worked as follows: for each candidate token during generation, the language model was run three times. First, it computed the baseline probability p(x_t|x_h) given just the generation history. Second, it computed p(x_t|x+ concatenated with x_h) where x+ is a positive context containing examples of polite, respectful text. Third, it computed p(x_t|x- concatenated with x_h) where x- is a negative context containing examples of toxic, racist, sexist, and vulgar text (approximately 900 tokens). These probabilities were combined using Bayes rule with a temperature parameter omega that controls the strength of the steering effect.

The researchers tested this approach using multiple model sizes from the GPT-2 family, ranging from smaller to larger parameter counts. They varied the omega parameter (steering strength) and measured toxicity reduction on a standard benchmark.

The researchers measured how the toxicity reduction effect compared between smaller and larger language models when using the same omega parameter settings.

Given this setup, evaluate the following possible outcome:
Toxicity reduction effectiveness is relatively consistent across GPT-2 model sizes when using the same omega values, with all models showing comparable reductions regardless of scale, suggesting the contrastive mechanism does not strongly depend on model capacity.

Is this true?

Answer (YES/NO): NO